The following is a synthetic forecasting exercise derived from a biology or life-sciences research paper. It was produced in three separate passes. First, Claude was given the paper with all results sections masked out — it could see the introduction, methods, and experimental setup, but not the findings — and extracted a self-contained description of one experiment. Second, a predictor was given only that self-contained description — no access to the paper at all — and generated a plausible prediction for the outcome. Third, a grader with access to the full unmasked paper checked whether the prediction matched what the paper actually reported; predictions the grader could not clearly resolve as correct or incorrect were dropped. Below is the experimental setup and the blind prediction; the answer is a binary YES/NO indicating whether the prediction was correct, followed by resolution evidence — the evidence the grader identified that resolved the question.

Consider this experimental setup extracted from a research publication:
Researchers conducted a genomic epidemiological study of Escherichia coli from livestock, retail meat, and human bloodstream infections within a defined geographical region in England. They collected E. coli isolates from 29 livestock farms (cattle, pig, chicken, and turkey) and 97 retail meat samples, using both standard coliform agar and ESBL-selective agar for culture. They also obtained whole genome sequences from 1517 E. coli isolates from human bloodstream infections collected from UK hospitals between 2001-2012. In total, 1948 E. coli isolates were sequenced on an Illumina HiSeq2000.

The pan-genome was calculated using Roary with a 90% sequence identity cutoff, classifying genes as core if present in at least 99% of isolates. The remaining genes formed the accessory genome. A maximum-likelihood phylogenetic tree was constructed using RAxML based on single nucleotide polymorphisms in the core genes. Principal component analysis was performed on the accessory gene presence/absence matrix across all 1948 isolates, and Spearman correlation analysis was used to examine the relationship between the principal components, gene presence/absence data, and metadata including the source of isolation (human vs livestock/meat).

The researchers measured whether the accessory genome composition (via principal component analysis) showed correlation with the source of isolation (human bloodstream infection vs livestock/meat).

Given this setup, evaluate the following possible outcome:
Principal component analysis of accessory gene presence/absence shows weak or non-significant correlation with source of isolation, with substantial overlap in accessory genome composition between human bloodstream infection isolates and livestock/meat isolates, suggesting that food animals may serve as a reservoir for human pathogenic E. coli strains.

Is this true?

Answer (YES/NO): NO